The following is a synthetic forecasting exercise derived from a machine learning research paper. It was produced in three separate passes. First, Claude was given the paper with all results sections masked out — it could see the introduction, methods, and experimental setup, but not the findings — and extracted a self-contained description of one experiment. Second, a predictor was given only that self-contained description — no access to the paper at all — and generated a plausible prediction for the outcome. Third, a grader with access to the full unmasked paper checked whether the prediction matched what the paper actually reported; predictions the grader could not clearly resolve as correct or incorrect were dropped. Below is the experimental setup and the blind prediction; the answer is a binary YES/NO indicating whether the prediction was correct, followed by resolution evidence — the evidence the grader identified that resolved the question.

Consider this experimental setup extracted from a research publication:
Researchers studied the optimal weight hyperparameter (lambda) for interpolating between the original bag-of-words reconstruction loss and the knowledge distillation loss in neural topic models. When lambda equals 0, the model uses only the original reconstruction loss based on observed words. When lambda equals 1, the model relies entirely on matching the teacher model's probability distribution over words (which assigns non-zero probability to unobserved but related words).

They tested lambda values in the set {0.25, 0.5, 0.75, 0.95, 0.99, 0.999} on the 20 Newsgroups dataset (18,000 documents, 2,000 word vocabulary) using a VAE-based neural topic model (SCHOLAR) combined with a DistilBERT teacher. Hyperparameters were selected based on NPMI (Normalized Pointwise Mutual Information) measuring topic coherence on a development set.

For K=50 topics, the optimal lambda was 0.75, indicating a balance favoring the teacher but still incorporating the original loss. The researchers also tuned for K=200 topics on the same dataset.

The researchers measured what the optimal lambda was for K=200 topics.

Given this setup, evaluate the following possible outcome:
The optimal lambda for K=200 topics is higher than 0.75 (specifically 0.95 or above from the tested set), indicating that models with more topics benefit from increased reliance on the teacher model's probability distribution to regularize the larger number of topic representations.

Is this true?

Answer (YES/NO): YES